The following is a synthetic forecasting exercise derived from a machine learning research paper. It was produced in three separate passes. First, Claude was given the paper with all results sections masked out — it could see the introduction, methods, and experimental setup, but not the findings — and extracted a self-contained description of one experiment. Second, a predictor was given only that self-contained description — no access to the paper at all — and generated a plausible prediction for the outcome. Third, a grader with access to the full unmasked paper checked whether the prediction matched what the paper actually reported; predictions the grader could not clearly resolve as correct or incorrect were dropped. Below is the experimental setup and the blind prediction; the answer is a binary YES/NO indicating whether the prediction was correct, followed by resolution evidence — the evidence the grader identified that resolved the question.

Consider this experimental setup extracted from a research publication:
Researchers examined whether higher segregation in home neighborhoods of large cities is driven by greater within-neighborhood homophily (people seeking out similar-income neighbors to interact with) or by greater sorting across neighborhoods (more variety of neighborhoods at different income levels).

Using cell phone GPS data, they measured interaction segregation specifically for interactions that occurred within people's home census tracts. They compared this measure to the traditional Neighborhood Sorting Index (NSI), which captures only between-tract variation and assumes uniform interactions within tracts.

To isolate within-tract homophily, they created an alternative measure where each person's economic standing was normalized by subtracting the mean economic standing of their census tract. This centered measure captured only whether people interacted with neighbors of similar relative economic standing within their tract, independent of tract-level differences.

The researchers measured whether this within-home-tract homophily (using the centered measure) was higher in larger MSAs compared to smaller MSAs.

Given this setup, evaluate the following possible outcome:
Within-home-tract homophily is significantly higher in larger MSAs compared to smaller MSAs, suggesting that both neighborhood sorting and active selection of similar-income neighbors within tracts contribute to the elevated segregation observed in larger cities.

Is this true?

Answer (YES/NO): NO